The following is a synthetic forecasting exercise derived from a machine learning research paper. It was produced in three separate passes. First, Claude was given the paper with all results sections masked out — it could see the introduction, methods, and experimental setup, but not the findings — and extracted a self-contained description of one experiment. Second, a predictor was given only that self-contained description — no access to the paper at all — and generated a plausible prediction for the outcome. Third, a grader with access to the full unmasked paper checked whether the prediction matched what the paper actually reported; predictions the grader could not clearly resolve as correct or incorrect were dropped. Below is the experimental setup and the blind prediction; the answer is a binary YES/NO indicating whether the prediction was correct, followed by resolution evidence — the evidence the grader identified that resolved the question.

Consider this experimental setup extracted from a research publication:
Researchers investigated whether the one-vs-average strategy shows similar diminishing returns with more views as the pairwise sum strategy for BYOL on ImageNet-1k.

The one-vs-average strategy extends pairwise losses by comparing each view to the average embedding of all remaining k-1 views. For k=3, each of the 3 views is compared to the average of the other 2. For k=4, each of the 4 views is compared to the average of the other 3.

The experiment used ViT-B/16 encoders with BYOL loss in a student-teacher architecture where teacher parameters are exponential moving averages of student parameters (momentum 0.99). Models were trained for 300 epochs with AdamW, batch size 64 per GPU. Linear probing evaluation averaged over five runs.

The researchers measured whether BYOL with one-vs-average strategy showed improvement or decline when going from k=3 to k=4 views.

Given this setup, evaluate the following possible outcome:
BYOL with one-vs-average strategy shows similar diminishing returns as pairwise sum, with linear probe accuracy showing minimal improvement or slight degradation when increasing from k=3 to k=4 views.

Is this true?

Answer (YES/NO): NO